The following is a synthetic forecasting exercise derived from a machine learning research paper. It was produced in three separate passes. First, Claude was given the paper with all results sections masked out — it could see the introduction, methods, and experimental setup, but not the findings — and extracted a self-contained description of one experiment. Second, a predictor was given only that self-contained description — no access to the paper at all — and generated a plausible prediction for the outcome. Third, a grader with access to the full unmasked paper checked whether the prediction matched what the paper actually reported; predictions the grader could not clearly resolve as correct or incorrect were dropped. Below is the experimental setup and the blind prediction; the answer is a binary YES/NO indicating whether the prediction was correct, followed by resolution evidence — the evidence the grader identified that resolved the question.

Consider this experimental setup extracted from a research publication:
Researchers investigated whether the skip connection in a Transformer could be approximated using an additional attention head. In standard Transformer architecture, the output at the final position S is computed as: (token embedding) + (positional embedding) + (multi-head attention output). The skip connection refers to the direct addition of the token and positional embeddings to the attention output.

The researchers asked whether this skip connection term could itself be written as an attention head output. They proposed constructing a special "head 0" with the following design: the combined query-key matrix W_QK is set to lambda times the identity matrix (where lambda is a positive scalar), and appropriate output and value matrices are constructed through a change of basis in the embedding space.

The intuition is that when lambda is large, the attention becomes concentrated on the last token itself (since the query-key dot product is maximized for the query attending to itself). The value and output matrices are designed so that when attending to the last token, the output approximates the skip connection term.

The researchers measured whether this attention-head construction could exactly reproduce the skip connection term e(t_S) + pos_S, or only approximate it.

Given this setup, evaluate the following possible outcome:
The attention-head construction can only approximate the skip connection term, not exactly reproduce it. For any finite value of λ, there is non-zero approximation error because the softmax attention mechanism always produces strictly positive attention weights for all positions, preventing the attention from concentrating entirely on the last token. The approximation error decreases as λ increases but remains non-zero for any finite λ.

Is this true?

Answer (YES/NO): YES